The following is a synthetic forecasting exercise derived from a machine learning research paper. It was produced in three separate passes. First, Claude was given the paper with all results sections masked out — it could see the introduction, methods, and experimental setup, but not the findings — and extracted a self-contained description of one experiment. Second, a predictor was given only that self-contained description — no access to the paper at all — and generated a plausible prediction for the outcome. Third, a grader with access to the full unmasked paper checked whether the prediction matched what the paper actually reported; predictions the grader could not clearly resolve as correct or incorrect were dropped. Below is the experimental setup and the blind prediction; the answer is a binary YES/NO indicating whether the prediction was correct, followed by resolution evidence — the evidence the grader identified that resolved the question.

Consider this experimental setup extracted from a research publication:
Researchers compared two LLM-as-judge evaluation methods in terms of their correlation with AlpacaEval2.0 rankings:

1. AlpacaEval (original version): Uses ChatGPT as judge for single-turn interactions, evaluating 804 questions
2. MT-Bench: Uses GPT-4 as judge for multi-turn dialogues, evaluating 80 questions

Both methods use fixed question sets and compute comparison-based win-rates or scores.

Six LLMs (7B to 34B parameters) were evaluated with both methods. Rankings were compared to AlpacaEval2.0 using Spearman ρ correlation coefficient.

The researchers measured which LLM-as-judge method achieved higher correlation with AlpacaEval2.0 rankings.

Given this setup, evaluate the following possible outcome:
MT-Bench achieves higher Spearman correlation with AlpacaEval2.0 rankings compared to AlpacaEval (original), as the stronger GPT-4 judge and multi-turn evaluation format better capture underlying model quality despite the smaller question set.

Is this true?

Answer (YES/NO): NO